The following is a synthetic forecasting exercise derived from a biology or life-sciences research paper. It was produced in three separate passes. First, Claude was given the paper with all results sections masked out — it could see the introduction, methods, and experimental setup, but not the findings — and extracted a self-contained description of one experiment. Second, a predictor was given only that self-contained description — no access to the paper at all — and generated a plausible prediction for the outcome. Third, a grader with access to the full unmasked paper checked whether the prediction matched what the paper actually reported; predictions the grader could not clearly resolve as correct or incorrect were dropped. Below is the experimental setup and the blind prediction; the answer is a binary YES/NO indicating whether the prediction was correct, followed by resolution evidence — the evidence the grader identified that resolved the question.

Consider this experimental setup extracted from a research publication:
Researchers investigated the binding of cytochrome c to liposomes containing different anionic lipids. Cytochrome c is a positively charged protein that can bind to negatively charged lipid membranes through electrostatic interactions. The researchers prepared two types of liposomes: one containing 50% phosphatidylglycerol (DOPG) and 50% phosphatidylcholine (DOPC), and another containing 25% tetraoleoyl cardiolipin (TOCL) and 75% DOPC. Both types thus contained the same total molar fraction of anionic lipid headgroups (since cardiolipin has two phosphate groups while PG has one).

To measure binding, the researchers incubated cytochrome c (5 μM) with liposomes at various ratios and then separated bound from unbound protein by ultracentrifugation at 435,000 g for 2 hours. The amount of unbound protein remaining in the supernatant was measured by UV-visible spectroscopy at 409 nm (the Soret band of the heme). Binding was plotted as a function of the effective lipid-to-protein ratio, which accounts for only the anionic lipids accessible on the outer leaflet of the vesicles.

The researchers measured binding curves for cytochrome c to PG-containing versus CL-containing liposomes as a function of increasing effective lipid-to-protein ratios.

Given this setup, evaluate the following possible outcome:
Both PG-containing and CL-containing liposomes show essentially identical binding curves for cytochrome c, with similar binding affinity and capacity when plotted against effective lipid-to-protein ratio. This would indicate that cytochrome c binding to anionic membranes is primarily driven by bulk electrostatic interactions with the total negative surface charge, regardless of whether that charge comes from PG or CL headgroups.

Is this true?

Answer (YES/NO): NO